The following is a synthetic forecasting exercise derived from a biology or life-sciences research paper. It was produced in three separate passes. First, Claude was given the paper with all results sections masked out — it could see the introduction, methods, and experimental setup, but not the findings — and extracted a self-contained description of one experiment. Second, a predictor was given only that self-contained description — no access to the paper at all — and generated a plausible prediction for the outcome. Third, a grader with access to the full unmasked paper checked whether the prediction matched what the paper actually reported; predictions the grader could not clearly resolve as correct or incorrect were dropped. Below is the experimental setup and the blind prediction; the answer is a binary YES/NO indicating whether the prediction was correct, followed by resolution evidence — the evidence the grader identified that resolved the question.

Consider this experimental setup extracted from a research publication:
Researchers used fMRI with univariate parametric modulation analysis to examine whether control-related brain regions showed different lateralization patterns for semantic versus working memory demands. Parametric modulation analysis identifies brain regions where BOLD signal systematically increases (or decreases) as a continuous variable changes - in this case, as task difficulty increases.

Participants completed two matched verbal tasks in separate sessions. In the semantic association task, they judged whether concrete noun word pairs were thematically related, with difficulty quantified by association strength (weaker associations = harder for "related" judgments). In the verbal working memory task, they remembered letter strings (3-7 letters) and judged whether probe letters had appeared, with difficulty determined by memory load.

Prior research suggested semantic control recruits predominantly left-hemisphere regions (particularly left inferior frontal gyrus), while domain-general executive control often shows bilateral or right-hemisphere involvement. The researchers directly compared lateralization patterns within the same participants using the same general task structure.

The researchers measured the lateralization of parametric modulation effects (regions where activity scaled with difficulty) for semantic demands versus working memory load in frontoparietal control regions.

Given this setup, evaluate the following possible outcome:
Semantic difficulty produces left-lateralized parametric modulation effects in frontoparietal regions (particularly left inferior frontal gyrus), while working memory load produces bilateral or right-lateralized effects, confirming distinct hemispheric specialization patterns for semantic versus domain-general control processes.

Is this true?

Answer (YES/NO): YES